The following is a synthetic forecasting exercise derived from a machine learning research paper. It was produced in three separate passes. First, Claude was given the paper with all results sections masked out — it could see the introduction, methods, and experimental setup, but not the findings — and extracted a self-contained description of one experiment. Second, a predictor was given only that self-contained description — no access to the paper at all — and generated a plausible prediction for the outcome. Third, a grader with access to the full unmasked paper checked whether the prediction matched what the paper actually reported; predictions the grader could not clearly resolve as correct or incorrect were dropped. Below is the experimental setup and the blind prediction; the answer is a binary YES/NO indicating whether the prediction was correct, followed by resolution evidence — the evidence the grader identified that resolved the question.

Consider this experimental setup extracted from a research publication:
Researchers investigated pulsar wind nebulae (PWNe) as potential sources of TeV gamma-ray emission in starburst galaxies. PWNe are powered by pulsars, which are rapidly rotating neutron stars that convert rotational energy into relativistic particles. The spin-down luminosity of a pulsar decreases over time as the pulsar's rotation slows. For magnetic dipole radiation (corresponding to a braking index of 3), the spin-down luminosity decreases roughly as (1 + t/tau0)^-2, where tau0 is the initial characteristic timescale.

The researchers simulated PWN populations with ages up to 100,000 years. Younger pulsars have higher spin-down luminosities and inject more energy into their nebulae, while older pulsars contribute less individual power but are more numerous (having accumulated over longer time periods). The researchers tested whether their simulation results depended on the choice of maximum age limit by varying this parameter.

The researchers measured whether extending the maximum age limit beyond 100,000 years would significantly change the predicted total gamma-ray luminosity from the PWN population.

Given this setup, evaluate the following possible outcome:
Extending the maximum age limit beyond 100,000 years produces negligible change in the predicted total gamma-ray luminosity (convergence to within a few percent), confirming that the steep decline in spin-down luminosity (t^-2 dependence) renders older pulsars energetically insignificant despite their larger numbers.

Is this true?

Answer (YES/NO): YES